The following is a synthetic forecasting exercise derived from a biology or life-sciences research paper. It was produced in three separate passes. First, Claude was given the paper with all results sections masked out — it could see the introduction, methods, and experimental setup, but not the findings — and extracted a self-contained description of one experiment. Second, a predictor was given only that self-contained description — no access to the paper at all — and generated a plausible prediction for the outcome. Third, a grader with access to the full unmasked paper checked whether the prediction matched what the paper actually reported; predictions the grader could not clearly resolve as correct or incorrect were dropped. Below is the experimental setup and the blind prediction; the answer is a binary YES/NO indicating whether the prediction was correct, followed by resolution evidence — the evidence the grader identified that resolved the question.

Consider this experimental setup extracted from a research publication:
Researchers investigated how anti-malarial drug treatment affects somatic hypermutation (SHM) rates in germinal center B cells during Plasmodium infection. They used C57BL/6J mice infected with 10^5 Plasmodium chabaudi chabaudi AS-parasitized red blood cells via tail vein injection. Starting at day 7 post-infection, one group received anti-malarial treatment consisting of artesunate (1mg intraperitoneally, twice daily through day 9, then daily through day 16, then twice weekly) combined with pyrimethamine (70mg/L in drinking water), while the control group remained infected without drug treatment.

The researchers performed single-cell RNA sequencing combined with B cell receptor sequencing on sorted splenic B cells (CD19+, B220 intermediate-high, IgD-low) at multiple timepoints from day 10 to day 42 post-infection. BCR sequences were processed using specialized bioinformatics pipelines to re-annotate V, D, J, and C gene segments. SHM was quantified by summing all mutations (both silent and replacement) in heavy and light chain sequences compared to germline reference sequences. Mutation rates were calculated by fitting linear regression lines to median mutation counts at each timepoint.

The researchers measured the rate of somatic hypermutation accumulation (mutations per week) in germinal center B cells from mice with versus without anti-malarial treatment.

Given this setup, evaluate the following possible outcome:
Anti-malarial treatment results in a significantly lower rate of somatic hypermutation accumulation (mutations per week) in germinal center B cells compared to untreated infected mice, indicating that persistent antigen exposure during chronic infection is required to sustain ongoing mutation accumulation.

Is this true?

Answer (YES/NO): NO